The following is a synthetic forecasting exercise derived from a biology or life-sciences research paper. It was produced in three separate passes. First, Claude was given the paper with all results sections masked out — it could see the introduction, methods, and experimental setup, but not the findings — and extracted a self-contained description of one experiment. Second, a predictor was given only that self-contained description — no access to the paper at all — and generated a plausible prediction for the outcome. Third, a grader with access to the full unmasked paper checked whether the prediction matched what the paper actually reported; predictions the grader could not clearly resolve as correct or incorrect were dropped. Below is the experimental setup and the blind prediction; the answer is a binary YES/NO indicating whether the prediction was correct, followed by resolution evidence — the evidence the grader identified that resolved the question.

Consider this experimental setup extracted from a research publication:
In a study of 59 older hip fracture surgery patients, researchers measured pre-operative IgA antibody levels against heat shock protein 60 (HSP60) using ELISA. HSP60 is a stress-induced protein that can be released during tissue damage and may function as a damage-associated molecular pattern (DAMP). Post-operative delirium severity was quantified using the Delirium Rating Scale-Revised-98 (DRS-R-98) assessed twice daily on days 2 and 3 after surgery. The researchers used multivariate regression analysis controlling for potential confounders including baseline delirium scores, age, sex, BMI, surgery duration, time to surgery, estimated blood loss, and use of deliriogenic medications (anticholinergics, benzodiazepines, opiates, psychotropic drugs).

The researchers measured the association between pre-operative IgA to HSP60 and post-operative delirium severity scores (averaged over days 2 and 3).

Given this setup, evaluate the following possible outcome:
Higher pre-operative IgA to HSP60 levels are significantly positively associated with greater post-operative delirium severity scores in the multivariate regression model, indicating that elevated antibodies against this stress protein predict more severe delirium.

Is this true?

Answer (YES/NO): YES